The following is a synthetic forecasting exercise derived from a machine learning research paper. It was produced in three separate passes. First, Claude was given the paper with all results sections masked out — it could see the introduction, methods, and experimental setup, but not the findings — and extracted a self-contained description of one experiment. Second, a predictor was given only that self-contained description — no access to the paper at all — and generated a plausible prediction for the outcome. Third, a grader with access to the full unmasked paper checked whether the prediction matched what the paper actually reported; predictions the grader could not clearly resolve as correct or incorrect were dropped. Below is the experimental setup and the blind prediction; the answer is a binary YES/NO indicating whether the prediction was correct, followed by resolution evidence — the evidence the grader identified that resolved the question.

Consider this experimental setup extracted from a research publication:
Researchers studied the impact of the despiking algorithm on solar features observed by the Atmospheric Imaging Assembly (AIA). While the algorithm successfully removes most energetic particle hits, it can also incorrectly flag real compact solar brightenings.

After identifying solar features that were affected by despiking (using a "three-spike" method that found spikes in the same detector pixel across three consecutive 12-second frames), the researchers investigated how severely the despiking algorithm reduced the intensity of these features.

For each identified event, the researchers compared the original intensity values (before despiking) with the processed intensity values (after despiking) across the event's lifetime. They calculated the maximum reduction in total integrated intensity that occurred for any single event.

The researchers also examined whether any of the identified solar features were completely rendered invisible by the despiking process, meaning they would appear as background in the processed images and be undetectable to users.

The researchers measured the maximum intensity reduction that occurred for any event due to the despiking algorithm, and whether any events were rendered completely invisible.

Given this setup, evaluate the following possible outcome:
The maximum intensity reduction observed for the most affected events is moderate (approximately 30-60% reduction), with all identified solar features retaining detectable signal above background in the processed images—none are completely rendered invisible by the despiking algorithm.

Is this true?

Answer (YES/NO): NO